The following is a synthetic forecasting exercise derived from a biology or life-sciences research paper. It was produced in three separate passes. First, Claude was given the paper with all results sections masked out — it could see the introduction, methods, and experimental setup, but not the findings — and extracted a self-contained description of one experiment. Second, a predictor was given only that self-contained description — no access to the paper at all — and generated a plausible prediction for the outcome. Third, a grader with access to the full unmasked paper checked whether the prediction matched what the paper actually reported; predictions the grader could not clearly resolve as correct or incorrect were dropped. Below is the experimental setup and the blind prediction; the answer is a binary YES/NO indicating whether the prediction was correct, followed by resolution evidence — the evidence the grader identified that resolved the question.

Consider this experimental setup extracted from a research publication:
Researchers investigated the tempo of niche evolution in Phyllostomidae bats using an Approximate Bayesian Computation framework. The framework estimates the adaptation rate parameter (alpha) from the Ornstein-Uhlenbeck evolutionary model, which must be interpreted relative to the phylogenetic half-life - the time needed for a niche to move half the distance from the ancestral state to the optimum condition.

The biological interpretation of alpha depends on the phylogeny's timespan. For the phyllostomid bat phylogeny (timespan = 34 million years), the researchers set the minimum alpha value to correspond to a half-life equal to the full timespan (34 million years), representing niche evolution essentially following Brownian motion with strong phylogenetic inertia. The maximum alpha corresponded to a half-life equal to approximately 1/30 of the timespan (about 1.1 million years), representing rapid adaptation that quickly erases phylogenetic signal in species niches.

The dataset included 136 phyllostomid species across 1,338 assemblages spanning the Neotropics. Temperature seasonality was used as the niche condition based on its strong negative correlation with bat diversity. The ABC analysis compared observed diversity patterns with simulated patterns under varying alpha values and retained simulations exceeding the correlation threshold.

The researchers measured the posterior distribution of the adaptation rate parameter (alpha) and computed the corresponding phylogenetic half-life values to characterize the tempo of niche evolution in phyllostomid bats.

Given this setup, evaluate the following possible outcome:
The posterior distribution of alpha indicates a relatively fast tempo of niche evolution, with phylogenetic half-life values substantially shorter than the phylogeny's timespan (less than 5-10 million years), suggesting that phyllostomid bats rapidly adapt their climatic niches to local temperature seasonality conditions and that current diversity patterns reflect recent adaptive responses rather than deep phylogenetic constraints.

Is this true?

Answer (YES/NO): NO